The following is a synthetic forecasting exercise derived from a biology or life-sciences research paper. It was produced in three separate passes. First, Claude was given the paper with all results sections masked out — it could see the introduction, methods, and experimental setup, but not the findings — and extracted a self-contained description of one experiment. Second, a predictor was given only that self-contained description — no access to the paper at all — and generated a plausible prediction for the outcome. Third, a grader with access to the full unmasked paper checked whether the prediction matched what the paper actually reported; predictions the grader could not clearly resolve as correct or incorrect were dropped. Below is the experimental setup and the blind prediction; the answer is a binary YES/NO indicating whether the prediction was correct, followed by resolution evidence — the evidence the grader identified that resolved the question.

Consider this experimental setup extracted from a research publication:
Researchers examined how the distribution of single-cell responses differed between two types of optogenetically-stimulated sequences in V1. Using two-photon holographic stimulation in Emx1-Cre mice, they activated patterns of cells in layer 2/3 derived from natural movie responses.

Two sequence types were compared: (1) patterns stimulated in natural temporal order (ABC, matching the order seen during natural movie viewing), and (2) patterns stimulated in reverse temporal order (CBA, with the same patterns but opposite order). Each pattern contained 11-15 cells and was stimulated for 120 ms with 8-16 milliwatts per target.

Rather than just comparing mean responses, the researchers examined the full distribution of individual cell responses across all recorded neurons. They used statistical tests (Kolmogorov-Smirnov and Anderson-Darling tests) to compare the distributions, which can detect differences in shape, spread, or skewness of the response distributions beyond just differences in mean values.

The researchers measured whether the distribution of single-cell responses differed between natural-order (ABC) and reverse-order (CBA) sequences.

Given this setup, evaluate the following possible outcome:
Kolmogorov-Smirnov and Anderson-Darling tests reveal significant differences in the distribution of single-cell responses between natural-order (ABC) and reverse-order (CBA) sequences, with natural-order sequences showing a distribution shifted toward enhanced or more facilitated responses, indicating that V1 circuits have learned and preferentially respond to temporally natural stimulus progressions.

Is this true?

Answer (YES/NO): NO